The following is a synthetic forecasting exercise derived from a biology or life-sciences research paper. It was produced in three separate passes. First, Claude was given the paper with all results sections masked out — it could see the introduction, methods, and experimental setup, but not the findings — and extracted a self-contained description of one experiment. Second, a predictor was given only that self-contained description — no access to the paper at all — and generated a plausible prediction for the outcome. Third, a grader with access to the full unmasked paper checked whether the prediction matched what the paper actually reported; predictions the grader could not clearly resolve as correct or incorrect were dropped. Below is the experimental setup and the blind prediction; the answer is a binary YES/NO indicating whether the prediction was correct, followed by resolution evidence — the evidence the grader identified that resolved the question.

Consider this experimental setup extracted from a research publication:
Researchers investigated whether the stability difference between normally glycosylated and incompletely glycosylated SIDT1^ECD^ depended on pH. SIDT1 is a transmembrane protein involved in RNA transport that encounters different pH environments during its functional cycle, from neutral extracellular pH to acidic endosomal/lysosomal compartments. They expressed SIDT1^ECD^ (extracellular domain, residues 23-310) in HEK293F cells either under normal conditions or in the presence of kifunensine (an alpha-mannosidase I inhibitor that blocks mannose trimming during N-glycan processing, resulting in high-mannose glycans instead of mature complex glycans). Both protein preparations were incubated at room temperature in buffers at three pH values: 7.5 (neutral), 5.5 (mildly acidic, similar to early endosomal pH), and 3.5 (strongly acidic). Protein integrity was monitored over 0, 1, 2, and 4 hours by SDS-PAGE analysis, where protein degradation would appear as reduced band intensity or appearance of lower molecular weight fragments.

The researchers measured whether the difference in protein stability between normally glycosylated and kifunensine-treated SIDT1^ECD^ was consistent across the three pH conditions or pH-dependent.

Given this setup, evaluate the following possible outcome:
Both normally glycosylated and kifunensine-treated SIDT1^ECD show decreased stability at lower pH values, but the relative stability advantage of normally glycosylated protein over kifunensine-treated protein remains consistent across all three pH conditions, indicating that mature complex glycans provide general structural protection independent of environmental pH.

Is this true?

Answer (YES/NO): NO